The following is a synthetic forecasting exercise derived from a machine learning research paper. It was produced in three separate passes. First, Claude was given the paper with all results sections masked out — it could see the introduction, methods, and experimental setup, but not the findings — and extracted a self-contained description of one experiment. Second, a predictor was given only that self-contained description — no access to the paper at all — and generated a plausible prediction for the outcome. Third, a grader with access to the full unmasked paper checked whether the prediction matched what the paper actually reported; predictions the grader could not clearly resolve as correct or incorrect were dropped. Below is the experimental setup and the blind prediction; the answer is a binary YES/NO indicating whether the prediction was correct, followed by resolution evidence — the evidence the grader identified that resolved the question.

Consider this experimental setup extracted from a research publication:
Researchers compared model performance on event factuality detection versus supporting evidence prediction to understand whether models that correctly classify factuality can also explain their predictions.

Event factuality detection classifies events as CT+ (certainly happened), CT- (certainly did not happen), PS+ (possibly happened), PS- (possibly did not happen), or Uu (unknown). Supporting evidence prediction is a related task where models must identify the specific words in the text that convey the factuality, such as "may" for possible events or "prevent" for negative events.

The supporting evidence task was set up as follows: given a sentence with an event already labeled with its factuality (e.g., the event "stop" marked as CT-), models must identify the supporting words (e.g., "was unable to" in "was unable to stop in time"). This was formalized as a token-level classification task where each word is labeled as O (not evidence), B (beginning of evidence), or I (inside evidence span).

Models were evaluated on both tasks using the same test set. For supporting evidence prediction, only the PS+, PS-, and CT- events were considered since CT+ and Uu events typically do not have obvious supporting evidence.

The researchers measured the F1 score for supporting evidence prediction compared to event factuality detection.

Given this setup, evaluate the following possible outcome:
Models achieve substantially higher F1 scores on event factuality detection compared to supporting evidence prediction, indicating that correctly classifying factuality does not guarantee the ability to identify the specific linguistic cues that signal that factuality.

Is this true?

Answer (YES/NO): YES